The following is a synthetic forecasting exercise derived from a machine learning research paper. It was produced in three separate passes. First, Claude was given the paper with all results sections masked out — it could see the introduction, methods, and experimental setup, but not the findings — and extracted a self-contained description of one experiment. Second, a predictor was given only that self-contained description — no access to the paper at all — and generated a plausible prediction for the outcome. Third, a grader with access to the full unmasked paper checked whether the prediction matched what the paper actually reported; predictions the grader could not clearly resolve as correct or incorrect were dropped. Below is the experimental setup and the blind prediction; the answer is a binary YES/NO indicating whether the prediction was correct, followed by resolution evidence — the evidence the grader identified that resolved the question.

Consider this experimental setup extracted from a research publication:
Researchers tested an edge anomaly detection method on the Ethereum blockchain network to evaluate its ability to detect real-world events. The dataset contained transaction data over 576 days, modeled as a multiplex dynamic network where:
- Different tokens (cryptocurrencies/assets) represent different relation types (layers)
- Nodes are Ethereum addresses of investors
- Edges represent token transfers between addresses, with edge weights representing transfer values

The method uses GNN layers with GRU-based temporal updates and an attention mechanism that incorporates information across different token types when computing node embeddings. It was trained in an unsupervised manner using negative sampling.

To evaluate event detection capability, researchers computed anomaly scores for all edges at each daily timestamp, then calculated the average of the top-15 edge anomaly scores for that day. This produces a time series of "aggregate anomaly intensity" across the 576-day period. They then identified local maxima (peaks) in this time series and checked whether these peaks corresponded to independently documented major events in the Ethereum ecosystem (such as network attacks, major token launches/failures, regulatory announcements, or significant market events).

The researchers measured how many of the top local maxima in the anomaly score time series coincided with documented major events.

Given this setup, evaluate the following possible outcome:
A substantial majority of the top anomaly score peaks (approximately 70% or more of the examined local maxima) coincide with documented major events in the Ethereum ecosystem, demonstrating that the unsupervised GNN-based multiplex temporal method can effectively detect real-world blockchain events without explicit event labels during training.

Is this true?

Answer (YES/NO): YES